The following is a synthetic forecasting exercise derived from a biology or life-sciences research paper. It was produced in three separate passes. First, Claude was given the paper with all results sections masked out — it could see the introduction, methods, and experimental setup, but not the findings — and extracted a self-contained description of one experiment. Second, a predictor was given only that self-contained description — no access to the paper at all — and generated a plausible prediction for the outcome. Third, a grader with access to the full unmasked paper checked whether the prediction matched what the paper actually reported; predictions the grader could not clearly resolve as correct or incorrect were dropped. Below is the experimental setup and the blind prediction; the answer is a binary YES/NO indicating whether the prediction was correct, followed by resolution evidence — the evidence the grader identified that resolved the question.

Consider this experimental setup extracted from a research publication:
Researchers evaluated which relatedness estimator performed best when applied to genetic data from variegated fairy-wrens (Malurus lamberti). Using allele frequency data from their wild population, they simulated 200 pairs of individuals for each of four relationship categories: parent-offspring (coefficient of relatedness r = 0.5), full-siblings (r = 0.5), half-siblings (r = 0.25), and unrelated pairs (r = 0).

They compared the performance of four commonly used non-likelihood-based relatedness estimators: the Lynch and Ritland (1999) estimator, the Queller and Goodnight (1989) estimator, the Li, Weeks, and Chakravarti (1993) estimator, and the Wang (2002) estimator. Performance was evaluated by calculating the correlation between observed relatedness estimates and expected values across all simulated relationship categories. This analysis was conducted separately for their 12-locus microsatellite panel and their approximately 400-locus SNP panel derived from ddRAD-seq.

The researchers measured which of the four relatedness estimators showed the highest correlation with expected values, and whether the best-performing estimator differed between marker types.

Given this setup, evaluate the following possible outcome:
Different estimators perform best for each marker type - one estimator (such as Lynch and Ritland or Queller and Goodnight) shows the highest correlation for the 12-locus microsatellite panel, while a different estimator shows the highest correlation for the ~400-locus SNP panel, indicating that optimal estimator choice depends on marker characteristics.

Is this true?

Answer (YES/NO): NO